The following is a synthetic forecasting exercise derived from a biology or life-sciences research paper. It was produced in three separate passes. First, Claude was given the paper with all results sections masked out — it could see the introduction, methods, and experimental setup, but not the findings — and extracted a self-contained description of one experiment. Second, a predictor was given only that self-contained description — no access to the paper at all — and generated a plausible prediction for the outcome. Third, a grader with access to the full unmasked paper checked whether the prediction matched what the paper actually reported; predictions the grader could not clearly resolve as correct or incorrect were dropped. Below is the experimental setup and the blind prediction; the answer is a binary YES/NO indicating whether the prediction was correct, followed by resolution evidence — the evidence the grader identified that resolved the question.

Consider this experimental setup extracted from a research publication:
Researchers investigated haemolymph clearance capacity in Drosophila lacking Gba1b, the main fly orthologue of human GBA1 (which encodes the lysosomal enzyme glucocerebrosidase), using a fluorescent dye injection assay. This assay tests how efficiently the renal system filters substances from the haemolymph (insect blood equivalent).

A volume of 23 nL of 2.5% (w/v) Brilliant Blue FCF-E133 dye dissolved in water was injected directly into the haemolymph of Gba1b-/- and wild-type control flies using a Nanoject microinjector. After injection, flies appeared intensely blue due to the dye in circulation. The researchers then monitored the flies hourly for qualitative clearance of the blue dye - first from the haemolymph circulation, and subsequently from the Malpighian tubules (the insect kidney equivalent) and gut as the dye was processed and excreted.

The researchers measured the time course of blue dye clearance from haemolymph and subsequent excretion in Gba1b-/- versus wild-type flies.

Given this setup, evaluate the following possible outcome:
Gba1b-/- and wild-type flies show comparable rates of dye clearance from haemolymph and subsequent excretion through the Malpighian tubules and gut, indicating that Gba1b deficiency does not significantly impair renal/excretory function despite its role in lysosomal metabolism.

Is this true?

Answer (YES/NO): NO